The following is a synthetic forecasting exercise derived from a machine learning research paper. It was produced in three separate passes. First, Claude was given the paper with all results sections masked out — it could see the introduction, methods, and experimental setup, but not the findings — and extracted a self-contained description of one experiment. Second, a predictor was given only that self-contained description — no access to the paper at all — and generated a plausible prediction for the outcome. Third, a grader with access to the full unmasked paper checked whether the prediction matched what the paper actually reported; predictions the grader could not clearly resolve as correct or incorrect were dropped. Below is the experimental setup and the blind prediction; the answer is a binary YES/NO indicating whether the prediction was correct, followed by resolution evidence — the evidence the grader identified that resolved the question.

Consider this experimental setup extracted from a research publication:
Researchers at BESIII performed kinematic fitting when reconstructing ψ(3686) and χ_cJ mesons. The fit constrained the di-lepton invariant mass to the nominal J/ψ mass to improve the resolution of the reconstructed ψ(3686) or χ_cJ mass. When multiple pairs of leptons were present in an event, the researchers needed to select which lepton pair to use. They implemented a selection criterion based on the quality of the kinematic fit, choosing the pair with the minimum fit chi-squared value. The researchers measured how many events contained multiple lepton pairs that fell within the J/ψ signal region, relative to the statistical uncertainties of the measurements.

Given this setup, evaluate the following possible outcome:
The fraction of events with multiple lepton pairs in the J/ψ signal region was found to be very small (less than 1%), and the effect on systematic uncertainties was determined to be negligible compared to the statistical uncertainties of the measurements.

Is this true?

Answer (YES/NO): NO